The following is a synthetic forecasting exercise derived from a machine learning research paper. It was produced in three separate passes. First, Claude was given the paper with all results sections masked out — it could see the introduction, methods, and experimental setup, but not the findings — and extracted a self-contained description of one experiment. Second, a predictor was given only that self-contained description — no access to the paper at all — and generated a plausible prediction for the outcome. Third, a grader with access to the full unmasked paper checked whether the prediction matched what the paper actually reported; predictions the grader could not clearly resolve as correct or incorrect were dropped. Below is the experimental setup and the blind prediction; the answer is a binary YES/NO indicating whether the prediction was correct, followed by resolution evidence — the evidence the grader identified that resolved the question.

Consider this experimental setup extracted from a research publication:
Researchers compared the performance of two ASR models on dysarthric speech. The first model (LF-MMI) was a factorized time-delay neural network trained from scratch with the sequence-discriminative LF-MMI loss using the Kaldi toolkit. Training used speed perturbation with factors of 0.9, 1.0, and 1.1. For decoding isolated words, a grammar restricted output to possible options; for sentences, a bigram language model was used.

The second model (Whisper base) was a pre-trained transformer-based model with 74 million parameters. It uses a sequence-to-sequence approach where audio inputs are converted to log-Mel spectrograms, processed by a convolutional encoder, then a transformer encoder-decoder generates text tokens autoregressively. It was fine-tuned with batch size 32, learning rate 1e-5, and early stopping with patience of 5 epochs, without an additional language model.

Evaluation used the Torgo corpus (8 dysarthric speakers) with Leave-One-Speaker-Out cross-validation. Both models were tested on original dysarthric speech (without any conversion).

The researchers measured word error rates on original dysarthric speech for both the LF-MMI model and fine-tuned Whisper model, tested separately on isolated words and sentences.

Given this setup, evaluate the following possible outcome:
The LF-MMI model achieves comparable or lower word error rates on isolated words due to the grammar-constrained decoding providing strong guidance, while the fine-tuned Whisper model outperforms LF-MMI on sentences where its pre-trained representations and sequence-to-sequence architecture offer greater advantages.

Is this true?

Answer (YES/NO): NO